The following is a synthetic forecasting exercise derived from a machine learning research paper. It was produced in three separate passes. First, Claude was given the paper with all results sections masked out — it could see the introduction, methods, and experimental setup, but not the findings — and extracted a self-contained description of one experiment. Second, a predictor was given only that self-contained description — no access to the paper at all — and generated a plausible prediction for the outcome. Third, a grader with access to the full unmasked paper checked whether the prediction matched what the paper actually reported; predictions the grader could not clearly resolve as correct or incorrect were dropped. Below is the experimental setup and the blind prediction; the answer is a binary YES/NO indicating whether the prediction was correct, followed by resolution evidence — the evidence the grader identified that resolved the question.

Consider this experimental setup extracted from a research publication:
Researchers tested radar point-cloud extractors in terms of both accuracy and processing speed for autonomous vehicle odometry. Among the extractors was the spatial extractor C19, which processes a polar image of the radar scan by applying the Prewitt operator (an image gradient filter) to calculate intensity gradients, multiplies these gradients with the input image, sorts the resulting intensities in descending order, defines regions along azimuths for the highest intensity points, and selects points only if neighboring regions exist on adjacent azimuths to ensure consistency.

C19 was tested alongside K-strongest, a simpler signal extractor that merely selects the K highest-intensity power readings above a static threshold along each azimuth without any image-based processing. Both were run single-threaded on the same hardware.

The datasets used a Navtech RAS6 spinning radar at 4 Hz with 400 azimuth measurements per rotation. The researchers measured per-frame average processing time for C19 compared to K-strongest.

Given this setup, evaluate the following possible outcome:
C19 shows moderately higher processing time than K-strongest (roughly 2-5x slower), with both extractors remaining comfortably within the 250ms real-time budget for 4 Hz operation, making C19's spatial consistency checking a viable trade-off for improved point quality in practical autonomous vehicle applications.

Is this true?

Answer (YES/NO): NO